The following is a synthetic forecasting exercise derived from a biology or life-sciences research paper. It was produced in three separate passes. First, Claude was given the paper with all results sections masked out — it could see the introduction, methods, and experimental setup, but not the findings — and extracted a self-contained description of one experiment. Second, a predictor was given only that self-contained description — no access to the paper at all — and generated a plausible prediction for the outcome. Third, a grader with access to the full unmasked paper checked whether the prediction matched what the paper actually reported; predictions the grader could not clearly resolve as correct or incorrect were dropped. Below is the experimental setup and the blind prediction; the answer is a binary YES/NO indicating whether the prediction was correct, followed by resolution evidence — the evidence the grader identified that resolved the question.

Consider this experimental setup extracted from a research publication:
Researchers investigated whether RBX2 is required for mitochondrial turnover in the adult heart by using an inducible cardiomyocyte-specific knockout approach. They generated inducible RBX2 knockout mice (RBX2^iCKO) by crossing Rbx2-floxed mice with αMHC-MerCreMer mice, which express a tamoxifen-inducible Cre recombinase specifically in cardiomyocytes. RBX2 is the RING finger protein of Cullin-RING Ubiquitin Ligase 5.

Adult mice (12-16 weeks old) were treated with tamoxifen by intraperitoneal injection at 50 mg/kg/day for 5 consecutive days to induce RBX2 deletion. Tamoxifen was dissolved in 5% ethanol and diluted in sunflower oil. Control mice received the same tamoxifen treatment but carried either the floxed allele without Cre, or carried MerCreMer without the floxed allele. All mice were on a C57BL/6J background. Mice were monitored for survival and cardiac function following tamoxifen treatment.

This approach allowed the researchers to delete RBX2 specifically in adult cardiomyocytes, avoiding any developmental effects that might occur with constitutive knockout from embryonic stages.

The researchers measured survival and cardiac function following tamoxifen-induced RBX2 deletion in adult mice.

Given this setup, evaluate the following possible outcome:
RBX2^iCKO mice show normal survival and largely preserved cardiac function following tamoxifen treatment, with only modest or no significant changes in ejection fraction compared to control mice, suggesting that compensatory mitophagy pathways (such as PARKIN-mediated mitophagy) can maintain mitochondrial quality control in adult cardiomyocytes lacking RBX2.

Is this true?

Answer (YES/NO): NO